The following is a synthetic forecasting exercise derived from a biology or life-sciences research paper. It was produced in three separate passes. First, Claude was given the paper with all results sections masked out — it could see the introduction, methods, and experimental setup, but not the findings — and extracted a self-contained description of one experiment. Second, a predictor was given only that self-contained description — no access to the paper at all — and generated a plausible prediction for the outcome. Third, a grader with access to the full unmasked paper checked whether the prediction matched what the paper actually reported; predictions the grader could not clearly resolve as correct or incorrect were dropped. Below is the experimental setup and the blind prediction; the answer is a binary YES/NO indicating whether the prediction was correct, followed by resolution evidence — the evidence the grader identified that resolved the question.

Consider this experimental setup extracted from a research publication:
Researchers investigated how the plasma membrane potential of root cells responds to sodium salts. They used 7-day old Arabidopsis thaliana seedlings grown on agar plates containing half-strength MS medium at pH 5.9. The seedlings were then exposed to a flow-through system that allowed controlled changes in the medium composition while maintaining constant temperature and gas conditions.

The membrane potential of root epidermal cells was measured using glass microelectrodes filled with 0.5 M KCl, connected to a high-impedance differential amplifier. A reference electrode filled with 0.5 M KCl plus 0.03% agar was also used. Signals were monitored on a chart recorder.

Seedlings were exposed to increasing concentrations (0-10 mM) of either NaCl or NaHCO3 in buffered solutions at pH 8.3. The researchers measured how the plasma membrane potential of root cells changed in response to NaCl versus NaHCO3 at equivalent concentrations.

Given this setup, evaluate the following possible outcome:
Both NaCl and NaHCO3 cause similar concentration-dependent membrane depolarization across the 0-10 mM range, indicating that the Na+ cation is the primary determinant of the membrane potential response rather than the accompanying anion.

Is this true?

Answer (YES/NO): NO